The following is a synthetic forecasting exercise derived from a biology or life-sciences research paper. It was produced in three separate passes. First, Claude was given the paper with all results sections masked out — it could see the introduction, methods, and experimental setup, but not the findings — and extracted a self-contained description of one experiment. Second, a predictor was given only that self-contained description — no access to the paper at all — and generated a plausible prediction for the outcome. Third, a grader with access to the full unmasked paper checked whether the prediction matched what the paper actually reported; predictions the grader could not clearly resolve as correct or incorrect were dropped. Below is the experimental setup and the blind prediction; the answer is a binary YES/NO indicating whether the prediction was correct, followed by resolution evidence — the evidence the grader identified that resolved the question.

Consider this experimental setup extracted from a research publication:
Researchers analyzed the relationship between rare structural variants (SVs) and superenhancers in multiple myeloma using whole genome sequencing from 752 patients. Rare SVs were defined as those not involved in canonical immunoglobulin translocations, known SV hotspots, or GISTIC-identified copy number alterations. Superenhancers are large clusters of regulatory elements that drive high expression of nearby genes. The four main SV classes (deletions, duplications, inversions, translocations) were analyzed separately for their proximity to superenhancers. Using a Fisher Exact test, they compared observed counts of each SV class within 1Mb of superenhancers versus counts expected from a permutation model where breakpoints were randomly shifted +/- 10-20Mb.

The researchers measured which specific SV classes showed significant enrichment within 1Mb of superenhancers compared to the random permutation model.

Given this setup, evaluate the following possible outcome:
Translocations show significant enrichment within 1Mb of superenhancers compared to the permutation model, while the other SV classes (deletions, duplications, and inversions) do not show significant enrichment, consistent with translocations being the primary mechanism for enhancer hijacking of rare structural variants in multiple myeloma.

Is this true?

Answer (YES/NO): NO